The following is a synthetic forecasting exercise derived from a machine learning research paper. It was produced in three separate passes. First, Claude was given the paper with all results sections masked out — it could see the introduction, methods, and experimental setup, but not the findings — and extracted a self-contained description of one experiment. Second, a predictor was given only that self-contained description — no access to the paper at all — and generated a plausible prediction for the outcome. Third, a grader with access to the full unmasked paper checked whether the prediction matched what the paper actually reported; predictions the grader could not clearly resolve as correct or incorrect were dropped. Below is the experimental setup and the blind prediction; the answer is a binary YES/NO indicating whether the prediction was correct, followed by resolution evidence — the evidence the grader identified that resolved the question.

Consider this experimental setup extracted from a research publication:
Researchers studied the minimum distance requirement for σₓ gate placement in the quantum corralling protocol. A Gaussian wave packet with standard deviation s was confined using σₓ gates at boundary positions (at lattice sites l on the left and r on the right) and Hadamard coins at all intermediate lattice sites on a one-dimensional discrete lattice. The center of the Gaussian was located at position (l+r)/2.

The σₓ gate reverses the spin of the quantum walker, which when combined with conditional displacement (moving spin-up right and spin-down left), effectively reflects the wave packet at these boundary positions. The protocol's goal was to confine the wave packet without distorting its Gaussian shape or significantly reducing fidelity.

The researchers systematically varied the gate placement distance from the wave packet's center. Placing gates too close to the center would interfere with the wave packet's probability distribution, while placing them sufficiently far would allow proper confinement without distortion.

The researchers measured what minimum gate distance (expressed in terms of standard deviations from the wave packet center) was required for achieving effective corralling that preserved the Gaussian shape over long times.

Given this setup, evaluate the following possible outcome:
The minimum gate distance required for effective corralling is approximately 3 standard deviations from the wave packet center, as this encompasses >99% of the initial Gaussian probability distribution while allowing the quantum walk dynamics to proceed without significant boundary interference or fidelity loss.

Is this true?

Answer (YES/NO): YES